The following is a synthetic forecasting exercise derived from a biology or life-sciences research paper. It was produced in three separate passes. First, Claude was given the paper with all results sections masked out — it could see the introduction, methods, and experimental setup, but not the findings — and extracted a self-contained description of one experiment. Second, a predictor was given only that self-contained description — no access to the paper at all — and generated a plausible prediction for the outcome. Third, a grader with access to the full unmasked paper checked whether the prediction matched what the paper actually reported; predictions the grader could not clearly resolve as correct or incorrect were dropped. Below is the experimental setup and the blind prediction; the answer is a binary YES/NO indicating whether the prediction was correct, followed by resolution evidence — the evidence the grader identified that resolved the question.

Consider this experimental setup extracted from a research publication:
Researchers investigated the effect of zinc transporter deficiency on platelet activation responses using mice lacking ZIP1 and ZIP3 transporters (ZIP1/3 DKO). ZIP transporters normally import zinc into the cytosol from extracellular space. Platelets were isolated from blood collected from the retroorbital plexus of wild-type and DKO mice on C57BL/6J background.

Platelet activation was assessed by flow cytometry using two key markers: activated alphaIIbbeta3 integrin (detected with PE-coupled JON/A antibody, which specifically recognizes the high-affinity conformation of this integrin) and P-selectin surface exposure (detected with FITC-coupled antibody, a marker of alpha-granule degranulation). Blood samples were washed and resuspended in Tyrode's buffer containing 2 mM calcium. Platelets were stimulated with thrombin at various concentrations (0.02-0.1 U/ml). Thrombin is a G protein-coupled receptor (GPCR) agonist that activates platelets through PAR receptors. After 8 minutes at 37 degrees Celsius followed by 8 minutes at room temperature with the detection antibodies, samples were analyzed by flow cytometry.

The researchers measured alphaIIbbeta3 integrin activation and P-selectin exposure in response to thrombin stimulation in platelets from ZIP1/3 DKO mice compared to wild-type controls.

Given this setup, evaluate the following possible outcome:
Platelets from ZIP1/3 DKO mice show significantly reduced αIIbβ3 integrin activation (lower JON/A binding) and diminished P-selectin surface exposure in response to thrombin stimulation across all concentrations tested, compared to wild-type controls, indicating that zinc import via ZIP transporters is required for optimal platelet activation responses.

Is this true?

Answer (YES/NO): NO